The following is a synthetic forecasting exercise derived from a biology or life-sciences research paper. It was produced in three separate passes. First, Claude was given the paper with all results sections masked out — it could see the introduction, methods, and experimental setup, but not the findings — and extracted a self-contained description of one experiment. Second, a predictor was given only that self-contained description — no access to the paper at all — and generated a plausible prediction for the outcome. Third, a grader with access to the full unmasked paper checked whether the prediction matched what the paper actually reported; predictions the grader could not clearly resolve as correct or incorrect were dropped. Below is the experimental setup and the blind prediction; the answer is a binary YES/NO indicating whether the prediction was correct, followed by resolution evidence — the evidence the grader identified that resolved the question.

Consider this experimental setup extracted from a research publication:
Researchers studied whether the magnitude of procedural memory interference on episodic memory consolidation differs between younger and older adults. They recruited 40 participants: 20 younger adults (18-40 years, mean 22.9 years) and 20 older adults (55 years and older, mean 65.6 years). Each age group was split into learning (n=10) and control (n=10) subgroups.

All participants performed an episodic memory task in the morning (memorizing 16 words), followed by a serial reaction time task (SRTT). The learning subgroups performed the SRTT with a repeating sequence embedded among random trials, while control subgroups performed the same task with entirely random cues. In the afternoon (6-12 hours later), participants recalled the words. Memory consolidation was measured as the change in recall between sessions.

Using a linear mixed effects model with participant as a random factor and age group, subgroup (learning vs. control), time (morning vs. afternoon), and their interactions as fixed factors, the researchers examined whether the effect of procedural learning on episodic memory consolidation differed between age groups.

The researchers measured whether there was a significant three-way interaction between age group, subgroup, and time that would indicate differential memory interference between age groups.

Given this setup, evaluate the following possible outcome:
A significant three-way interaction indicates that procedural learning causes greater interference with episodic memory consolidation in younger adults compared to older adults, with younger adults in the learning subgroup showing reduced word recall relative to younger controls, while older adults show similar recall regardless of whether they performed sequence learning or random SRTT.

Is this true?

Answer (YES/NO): NO